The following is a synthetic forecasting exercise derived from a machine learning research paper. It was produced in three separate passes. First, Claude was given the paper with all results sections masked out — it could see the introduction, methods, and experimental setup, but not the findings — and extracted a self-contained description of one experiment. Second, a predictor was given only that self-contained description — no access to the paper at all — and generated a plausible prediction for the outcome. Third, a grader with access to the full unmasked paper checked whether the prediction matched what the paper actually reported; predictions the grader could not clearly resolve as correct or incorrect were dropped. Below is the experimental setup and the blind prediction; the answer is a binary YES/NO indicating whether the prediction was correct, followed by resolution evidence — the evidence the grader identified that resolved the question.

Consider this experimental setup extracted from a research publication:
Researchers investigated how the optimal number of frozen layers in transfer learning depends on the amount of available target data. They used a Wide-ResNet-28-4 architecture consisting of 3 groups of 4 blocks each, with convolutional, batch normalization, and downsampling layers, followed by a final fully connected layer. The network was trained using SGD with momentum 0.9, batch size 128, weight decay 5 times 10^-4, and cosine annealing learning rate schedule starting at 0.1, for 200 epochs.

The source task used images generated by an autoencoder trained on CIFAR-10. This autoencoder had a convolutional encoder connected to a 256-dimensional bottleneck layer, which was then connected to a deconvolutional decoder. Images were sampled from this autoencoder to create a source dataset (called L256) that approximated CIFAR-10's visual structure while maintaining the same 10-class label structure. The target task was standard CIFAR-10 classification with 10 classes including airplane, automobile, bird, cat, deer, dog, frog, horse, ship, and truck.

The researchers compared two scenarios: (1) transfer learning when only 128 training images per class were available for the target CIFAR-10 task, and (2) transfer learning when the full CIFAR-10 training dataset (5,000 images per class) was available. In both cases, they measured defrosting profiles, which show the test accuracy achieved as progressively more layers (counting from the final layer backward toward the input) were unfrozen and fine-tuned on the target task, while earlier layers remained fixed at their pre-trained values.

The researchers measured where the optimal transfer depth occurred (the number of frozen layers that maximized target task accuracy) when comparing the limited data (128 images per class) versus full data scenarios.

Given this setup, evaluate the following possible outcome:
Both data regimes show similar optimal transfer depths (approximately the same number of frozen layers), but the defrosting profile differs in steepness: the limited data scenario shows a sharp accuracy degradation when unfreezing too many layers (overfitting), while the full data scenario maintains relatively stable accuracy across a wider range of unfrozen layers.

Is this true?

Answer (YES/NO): NO